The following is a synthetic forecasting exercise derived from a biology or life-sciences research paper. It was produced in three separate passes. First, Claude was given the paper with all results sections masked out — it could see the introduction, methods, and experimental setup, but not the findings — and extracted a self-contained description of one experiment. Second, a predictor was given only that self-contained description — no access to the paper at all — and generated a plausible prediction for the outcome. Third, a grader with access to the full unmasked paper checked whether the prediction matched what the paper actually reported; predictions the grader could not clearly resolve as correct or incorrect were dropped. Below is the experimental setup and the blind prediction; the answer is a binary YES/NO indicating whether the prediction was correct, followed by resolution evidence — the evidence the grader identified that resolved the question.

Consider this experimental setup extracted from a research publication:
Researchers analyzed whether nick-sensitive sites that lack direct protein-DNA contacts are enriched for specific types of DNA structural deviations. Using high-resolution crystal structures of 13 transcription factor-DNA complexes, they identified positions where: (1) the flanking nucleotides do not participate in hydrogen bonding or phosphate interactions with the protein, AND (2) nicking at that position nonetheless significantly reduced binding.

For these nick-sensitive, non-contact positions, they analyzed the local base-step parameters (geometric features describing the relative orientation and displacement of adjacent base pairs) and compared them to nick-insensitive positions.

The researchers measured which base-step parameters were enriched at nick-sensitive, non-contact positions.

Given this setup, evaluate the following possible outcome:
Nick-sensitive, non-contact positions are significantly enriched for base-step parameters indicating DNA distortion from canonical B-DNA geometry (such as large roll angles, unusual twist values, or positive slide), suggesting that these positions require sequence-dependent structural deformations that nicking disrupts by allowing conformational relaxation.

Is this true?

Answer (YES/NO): YES